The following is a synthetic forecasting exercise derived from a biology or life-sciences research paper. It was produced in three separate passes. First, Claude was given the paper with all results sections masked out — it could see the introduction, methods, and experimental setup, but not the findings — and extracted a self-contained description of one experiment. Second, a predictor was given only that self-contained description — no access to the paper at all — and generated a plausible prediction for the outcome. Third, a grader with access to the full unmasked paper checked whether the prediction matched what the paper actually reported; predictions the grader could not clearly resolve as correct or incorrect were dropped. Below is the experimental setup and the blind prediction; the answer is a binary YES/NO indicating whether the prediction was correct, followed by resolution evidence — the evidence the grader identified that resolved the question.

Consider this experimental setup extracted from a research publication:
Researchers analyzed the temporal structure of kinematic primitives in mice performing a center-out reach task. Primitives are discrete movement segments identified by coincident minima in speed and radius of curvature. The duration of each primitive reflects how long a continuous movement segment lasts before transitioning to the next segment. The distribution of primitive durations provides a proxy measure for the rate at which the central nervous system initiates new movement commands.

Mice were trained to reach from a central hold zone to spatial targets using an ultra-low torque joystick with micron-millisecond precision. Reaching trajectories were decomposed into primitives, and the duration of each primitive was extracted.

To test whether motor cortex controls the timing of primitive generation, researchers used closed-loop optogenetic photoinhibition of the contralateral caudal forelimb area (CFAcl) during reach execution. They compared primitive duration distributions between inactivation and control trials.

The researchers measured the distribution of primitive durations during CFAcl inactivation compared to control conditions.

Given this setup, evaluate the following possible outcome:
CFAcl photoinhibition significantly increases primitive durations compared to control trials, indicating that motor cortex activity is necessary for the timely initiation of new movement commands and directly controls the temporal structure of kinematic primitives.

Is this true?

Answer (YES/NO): NO